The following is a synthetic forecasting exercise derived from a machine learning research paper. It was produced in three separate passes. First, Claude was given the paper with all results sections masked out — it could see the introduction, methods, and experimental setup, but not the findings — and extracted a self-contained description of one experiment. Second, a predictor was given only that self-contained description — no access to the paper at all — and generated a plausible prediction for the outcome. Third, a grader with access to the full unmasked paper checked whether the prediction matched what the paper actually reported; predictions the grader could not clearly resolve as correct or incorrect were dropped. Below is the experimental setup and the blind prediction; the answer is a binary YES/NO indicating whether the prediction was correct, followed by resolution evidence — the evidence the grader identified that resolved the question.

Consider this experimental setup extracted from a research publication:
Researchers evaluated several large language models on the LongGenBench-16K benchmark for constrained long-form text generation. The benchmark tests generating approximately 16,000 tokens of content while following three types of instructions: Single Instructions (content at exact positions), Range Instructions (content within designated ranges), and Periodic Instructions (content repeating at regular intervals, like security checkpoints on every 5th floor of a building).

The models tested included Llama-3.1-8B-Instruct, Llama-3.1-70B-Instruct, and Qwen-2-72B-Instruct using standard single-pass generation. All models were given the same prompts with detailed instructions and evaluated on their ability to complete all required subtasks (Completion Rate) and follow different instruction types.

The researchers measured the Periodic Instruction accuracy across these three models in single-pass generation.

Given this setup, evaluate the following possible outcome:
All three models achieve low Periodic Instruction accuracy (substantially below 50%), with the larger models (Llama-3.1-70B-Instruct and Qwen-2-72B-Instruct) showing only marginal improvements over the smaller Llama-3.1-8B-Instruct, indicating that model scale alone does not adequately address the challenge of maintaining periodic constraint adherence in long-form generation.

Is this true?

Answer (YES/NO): YES